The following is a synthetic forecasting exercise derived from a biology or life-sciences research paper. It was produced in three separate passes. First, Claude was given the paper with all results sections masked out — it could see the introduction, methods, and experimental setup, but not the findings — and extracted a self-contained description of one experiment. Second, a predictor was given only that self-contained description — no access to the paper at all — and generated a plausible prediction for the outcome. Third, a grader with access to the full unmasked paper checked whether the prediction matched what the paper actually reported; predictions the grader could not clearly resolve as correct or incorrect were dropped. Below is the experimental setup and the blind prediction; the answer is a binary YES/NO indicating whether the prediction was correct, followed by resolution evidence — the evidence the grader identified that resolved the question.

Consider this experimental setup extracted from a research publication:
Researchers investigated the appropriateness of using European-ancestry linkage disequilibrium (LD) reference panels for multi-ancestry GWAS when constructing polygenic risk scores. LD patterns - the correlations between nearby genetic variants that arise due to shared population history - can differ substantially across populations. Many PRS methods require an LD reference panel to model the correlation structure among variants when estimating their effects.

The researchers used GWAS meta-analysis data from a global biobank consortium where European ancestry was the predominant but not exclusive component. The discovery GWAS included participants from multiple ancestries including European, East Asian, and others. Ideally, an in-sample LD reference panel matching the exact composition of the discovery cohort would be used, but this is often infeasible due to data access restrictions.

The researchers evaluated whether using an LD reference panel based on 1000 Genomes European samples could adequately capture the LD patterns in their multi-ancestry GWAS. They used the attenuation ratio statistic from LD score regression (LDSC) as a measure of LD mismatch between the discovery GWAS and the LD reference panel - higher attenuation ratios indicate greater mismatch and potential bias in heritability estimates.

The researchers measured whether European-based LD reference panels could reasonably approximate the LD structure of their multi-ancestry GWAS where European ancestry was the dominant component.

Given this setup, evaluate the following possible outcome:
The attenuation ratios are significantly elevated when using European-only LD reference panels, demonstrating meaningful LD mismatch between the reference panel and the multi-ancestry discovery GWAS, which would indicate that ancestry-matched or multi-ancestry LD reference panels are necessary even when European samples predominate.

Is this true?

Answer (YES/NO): NO